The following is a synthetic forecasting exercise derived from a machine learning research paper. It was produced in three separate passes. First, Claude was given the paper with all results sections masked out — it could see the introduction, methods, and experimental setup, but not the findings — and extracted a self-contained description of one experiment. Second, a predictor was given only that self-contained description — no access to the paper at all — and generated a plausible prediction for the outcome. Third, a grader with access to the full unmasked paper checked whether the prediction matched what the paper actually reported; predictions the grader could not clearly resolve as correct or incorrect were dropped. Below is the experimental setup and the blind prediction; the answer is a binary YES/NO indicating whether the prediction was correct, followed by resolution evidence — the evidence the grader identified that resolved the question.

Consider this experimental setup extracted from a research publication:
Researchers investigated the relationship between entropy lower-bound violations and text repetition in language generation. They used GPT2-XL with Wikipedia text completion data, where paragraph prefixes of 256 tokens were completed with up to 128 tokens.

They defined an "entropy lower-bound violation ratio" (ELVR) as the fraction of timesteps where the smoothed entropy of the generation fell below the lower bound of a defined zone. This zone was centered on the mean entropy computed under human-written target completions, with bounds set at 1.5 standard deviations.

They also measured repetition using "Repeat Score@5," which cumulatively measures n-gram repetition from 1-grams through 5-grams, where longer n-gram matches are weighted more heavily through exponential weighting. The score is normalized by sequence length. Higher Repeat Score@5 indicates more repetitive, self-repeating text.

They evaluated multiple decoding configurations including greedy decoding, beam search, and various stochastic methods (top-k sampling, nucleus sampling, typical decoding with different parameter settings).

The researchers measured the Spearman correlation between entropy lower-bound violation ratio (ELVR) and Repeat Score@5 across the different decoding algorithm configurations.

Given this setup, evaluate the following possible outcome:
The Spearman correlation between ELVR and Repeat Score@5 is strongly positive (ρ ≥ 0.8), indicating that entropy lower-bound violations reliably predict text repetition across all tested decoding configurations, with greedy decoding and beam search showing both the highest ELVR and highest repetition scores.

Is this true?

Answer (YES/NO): YES